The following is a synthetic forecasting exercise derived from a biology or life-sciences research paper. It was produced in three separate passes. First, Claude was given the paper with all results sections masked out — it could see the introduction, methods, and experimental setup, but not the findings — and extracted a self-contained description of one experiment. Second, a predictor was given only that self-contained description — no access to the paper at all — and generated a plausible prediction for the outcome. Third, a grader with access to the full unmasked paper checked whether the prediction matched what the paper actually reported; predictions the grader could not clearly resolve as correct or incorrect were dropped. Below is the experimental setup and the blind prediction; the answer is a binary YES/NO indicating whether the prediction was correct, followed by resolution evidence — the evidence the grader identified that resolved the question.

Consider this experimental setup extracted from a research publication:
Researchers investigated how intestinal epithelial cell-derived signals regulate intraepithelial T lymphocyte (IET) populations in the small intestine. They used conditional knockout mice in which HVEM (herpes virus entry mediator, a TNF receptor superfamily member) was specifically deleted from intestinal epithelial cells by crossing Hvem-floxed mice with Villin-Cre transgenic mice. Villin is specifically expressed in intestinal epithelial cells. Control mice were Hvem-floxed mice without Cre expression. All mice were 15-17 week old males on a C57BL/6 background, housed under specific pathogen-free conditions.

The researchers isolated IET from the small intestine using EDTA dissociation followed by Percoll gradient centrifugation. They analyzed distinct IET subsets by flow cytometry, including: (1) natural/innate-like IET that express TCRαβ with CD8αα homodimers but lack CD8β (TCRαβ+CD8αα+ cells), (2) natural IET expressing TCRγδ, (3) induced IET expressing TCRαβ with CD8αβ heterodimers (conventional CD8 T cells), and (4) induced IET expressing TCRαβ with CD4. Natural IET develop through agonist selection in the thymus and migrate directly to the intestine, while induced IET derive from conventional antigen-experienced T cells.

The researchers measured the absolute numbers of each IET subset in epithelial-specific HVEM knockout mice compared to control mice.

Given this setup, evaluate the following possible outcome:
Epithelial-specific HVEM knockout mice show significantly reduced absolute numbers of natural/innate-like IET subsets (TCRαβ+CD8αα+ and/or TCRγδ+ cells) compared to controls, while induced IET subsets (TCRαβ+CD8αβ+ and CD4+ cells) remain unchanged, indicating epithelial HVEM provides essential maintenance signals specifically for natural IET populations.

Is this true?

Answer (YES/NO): NO